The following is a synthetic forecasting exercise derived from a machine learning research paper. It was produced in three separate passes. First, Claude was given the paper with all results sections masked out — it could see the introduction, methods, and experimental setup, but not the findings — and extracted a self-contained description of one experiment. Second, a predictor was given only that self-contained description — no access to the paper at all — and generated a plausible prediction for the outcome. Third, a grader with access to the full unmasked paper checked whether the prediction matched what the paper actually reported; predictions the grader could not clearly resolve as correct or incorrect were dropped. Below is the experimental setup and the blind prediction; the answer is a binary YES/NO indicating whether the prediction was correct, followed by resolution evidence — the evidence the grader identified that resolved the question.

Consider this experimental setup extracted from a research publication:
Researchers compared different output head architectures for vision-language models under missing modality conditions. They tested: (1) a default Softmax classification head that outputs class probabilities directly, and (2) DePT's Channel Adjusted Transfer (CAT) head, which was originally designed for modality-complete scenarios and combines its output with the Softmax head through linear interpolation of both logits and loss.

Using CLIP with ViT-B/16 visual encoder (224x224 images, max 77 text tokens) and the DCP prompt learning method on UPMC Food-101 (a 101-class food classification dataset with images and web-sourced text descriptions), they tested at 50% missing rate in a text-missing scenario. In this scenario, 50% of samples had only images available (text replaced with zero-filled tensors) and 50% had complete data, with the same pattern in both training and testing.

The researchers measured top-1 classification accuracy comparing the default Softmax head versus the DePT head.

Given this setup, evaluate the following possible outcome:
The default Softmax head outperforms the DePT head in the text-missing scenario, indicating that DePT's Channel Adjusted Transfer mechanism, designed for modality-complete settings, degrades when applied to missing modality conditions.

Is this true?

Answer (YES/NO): NO